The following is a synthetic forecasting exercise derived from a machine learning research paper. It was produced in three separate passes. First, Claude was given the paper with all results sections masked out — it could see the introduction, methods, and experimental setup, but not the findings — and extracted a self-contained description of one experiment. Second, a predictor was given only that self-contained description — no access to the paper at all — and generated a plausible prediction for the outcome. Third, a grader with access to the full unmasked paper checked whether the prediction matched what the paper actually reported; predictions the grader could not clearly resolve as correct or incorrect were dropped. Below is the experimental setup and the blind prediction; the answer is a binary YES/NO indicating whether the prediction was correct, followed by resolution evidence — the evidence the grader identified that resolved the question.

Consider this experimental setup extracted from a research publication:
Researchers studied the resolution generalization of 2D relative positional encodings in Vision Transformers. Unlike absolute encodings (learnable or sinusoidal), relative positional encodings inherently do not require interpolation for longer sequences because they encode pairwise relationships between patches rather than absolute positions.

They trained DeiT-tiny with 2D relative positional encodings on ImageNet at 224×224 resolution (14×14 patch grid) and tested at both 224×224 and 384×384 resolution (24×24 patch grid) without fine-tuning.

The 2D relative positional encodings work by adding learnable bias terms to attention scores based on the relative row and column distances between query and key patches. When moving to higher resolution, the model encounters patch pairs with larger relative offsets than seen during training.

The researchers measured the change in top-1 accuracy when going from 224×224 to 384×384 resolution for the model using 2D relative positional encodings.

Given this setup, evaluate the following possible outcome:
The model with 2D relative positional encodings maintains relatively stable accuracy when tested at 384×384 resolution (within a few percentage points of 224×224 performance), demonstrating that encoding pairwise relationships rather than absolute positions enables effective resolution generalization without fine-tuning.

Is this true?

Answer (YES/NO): YES